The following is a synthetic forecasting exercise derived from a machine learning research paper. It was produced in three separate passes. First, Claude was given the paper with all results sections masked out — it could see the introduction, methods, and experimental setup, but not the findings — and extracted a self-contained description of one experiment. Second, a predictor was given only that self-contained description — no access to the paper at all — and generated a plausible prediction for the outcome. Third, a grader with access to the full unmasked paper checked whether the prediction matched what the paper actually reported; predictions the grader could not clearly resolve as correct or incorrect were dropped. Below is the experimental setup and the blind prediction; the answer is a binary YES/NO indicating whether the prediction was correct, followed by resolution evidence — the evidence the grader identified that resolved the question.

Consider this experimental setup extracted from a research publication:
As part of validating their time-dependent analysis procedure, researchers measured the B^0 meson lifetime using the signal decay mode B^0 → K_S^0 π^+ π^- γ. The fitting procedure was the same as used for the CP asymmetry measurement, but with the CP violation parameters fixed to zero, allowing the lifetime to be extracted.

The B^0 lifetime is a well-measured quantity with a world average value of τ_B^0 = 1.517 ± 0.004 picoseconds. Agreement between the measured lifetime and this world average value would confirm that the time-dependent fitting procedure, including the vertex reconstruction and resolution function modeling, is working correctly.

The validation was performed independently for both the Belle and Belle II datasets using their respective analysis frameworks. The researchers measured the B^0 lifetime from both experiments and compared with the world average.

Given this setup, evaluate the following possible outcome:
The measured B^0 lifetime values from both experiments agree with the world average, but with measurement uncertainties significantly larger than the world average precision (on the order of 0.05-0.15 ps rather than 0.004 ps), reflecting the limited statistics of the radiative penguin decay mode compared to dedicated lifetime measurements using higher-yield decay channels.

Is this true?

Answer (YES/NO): YES